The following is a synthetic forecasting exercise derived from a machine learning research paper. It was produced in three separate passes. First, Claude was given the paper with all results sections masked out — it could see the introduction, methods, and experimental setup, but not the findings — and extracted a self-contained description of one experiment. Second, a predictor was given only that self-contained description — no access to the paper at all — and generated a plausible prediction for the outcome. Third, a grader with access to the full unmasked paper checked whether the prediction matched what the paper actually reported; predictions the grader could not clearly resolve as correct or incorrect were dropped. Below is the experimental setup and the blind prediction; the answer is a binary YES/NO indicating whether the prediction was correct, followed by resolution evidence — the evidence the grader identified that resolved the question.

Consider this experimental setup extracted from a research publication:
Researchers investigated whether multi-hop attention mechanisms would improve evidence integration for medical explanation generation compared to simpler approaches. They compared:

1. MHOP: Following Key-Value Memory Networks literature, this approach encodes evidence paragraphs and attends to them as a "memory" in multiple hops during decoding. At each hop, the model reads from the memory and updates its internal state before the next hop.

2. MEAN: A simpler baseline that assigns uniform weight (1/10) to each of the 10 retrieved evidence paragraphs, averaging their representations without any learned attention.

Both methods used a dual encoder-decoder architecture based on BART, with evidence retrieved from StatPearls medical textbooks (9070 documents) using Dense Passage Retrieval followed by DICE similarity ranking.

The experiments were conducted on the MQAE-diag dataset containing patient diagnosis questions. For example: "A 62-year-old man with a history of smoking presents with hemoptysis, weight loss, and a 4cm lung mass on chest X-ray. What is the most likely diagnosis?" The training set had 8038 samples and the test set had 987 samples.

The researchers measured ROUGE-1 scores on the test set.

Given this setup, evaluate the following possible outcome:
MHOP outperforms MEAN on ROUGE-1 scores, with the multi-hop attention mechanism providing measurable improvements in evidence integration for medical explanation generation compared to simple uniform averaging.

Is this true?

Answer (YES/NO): NO